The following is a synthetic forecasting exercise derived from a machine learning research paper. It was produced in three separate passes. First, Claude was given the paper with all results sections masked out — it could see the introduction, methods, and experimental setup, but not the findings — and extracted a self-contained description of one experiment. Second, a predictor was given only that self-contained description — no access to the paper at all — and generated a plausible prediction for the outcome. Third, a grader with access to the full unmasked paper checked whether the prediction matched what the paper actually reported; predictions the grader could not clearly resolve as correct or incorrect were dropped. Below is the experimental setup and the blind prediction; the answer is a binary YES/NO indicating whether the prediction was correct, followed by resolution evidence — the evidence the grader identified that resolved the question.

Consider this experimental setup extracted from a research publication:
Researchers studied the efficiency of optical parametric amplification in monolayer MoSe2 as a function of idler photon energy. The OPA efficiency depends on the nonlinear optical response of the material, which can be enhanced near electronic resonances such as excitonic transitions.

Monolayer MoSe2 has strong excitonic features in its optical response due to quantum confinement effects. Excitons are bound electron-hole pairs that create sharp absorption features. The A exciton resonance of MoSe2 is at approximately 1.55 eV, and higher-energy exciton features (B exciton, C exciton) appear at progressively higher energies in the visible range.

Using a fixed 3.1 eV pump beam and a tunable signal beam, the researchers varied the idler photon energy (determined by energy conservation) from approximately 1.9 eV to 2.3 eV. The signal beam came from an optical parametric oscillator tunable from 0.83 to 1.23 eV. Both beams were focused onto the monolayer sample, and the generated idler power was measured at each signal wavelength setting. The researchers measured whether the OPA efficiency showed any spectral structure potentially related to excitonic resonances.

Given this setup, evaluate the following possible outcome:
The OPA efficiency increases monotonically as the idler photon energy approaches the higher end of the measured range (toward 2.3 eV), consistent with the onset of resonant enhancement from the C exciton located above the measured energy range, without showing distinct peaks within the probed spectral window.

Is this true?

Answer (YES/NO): NO